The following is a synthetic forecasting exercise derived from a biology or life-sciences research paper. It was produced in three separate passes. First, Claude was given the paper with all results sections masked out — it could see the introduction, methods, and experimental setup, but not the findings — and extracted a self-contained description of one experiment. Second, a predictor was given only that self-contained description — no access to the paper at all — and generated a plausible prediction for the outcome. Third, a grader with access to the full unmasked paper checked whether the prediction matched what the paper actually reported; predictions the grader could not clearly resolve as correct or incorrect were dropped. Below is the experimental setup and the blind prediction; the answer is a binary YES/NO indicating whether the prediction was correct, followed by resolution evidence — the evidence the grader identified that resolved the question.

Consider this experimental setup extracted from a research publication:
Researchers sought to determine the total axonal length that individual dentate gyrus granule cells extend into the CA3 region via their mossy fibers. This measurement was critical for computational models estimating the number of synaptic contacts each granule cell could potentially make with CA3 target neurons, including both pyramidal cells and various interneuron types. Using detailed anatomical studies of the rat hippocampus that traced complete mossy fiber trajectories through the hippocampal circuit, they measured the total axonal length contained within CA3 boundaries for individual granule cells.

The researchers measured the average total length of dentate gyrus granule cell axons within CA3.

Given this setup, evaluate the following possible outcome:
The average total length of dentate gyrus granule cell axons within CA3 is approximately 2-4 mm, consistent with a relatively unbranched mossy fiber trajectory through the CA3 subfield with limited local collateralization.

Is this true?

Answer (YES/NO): YES